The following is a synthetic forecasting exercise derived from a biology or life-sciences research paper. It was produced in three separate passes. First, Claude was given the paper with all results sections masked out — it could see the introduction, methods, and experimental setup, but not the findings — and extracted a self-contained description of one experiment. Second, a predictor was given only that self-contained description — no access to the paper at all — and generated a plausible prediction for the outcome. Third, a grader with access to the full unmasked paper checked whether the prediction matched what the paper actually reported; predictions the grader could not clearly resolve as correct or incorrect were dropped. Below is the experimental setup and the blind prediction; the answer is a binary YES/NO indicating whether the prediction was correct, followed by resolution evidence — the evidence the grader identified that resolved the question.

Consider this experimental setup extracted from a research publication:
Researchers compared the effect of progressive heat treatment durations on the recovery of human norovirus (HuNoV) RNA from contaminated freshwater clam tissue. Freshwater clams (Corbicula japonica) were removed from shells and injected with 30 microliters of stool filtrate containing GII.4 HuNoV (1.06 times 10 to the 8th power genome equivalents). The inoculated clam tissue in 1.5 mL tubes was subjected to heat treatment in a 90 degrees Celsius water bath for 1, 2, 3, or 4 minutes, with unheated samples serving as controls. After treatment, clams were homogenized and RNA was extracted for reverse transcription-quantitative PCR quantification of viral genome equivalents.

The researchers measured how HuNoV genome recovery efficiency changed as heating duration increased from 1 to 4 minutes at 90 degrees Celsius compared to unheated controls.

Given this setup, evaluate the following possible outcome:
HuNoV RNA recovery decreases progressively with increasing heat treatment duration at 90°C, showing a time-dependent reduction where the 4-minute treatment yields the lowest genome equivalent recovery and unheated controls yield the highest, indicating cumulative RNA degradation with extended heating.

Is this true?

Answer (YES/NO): YES